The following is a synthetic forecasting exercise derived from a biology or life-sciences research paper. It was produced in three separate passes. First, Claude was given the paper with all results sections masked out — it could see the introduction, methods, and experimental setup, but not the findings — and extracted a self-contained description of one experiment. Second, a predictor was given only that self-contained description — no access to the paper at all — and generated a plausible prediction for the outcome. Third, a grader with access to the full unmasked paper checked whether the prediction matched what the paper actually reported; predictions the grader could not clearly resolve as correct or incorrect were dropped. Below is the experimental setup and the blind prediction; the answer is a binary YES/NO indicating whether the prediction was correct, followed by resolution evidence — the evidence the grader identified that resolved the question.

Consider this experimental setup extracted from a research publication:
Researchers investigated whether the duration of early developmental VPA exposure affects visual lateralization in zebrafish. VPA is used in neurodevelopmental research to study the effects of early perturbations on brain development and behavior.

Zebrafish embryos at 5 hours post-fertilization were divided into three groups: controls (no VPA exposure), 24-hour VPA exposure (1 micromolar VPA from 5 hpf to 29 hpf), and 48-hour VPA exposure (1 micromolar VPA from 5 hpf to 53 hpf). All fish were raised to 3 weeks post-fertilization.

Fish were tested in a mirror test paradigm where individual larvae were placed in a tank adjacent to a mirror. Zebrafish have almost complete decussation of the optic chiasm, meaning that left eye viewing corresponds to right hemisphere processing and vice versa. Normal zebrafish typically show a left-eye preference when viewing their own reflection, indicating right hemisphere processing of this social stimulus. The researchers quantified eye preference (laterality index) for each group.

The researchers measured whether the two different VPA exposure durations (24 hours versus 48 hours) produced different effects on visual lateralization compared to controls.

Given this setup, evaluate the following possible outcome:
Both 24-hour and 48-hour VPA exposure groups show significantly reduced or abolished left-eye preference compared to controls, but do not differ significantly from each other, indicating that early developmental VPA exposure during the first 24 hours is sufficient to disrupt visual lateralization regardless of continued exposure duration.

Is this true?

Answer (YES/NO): YES